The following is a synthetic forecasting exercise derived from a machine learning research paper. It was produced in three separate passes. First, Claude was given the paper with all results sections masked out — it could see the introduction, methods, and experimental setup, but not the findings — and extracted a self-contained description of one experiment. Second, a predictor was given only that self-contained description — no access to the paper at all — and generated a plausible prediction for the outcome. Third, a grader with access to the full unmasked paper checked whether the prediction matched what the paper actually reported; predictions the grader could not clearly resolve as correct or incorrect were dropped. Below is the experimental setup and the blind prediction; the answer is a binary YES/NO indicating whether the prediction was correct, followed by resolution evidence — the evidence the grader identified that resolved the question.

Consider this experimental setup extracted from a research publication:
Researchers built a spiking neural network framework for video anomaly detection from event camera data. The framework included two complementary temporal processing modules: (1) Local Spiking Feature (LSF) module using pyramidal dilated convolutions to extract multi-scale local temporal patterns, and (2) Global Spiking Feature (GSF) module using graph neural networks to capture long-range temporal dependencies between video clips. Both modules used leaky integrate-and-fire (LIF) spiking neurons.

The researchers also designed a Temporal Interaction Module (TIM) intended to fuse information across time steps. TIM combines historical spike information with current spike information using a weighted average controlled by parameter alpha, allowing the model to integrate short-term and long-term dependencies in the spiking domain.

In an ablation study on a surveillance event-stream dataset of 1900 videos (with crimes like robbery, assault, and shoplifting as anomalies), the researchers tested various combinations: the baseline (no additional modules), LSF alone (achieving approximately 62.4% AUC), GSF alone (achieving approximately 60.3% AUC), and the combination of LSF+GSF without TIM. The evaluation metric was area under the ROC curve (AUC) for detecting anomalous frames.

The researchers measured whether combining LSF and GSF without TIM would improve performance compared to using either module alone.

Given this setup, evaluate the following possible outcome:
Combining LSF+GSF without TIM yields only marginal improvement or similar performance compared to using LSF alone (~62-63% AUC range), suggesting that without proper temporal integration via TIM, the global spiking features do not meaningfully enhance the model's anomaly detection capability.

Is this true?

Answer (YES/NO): NO